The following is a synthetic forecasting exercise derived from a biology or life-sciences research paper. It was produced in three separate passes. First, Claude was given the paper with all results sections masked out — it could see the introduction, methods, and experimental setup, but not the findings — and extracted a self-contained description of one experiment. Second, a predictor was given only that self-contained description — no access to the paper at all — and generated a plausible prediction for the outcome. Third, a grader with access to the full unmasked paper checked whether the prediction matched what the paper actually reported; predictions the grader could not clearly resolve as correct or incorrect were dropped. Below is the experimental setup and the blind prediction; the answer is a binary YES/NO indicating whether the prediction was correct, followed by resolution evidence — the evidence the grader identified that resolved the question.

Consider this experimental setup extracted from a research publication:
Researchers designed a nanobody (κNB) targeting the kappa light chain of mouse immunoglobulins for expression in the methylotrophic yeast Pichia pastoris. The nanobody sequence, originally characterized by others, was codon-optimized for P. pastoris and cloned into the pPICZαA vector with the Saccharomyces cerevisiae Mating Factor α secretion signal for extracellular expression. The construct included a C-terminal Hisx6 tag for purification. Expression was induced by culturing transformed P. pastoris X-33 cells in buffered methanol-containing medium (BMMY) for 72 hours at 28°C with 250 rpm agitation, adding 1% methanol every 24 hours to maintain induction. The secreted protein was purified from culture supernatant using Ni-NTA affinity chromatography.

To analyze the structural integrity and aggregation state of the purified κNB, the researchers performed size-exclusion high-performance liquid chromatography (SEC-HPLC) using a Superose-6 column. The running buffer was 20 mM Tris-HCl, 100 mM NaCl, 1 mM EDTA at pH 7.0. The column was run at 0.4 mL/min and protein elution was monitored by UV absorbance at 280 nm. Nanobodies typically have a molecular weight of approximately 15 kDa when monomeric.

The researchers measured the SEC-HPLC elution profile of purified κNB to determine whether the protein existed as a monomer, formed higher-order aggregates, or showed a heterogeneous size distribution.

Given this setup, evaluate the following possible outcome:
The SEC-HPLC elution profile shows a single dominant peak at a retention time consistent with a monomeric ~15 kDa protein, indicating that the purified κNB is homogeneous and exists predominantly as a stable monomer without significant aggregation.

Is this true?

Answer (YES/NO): NO